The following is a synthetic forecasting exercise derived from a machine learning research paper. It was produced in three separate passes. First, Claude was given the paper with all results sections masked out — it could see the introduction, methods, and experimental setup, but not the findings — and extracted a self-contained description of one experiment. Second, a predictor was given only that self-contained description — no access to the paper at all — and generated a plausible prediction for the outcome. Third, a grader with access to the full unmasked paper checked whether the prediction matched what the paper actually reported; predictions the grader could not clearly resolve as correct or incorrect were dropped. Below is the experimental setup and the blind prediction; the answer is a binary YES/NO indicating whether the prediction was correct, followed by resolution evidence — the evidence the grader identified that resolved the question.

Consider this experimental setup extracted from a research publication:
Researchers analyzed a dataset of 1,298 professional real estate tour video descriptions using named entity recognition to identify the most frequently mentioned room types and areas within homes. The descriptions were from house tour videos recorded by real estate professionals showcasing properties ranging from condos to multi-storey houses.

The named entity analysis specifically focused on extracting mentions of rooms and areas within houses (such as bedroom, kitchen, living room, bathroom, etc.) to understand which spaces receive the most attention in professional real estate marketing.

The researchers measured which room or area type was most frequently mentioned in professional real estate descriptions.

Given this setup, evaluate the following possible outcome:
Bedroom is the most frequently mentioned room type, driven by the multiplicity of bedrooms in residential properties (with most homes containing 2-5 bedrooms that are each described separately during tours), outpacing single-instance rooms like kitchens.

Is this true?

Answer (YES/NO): NO